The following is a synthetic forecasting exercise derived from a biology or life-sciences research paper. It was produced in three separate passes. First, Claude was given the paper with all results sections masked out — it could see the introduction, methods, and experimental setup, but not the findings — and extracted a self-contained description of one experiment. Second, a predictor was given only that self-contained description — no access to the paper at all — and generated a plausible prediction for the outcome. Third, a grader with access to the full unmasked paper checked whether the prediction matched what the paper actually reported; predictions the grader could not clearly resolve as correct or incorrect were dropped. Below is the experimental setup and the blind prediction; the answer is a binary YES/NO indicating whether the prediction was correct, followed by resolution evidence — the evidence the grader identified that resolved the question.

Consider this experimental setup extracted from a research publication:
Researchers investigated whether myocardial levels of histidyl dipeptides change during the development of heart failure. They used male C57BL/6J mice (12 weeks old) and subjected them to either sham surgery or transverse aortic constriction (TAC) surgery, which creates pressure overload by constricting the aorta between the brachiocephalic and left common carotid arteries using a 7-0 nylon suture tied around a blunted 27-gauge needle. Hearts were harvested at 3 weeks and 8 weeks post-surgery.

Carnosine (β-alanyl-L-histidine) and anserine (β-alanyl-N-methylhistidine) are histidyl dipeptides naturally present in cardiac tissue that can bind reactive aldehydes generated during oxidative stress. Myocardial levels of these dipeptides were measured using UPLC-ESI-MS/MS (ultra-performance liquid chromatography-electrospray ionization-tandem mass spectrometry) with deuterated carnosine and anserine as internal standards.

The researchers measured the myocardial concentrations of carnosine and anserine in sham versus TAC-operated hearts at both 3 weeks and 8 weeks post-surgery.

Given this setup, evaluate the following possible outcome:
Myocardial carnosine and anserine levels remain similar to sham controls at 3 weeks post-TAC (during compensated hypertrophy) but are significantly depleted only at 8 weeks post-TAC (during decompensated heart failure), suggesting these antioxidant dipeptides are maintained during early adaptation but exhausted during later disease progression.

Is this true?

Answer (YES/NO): NO